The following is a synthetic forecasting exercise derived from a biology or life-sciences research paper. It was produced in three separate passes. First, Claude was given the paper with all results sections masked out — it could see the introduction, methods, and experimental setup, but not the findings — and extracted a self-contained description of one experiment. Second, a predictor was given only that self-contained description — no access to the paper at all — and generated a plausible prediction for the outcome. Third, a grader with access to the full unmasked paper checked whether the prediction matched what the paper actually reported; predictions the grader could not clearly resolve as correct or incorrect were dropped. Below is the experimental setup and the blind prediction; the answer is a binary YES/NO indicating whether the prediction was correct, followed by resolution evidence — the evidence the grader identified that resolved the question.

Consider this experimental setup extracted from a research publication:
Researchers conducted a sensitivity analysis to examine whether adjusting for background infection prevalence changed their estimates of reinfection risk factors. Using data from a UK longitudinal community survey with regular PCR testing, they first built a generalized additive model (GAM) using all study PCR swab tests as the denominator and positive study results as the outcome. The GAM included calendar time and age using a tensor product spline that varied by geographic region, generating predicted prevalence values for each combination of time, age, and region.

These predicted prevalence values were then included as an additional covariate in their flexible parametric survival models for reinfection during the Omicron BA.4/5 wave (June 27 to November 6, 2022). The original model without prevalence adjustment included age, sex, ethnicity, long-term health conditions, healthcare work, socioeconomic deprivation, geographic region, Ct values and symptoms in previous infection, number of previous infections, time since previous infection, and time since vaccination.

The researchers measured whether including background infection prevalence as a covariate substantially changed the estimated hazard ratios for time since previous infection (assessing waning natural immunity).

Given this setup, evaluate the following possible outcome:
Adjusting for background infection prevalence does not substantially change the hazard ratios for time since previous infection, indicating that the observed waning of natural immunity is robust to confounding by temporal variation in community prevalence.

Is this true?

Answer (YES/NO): YES